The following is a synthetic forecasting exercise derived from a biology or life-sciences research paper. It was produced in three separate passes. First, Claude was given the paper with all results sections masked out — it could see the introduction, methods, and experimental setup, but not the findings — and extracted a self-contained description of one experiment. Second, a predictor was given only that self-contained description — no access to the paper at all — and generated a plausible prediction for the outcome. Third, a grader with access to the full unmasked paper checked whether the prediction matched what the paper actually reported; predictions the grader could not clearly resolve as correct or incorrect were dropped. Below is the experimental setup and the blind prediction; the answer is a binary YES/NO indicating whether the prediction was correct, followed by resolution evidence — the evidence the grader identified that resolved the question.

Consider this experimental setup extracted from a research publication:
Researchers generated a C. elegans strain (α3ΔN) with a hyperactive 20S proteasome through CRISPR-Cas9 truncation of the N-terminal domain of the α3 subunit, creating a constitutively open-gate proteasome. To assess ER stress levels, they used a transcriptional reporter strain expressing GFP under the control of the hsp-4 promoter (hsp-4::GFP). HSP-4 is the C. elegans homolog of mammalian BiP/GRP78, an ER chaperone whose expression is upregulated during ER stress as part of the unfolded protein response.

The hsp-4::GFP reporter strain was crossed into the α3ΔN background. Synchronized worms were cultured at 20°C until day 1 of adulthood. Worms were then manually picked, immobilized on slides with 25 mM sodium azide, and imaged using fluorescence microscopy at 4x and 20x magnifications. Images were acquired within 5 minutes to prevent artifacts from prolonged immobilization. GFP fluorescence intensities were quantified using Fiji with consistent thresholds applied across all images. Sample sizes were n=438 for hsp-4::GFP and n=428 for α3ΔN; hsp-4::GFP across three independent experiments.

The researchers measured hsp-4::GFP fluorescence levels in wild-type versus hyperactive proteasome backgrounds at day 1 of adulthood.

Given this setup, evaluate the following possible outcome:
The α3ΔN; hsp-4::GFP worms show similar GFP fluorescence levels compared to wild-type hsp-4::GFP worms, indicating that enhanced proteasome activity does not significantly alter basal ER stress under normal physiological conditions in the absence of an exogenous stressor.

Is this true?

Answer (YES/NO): NO